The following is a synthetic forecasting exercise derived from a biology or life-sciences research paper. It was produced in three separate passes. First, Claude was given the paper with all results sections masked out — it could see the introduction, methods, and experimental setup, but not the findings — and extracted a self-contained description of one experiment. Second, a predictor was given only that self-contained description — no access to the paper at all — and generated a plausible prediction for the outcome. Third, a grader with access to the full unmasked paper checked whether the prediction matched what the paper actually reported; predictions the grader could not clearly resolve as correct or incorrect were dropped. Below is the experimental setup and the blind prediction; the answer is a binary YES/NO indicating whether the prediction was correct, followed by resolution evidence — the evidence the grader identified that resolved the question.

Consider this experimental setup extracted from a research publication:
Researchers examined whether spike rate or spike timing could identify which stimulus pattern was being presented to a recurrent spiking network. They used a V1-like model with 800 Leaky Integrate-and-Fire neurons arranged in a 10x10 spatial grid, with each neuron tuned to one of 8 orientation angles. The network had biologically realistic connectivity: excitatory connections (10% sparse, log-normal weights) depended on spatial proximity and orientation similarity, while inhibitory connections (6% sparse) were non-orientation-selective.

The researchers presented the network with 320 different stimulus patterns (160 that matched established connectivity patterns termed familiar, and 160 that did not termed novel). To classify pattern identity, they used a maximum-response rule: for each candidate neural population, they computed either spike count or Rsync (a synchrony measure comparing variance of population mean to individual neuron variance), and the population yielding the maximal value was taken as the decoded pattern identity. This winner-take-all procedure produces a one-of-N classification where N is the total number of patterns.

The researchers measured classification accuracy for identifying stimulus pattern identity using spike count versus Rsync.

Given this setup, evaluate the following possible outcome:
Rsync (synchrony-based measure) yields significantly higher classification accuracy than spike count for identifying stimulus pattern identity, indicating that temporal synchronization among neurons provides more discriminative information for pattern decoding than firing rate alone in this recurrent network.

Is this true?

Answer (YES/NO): NO